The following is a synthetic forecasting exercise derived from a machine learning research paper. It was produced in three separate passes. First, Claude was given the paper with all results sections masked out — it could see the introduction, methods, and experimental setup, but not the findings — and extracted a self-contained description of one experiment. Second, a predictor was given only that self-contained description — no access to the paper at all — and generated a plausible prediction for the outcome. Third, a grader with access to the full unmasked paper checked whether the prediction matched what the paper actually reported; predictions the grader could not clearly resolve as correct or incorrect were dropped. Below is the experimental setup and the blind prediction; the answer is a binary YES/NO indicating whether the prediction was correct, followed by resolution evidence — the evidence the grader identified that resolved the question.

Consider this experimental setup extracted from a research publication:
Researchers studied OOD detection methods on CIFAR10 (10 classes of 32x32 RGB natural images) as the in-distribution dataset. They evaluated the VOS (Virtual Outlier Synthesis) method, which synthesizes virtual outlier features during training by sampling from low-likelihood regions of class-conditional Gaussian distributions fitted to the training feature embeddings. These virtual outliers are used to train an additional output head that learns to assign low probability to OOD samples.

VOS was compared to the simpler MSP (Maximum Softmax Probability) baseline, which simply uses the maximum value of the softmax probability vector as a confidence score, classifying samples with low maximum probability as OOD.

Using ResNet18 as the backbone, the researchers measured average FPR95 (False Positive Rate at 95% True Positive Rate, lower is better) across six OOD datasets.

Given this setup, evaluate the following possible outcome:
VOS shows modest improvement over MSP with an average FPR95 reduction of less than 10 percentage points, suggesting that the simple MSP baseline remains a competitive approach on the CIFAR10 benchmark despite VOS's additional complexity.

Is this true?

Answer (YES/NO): NO